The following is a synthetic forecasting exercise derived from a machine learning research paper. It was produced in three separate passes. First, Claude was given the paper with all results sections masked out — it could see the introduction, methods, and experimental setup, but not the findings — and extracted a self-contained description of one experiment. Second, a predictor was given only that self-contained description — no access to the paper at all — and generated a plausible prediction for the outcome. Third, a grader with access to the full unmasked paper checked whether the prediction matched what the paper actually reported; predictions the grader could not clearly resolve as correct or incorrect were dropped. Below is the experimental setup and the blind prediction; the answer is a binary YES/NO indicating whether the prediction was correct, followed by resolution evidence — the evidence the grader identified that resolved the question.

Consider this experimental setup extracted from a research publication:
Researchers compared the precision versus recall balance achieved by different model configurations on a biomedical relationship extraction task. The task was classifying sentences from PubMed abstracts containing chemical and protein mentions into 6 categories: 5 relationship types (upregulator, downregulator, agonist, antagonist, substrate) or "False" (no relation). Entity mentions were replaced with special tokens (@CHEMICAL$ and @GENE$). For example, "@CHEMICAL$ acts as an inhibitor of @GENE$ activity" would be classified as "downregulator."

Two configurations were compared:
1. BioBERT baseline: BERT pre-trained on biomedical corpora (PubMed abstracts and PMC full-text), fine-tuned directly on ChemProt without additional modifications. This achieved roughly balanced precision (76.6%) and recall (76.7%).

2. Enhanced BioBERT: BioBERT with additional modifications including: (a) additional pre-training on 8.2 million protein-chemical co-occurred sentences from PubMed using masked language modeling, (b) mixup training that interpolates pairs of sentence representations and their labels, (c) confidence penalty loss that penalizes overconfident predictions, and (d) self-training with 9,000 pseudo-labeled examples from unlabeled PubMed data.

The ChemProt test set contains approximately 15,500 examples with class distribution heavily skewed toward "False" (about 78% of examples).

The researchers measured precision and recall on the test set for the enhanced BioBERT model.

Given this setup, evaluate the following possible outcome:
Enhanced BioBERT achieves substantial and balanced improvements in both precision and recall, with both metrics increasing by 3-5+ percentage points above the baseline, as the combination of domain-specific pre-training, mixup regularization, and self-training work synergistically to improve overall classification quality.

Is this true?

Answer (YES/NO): NO